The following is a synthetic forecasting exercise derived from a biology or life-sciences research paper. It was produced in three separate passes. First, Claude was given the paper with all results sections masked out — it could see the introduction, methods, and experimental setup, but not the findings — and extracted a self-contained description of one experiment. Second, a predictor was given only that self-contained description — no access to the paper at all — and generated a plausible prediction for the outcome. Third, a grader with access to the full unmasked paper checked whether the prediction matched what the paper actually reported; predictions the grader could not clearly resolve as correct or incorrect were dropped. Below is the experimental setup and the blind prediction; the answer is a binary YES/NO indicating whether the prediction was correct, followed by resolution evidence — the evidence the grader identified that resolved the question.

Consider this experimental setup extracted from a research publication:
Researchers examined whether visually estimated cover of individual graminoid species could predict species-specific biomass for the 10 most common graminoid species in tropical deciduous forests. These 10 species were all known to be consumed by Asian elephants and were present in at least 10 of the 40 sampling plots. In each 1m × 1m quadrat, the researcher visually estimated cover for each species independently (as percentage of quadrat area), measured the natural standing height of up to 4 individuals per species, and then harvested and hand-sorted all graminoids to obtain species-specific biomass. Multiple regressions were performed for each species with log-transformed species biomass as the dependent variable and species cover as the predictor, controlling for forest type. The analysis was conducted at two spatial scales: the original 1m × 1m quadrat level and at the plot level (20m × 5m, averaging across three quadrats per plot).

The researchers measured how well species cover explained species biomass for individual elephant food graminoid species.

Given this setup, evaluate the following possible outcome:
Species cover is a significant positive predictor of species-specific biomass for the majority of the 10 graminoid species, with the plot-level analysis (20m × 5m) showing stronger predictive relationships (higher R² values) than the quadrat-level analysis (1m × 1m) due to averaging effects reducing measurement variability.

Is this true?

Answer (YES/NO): NO